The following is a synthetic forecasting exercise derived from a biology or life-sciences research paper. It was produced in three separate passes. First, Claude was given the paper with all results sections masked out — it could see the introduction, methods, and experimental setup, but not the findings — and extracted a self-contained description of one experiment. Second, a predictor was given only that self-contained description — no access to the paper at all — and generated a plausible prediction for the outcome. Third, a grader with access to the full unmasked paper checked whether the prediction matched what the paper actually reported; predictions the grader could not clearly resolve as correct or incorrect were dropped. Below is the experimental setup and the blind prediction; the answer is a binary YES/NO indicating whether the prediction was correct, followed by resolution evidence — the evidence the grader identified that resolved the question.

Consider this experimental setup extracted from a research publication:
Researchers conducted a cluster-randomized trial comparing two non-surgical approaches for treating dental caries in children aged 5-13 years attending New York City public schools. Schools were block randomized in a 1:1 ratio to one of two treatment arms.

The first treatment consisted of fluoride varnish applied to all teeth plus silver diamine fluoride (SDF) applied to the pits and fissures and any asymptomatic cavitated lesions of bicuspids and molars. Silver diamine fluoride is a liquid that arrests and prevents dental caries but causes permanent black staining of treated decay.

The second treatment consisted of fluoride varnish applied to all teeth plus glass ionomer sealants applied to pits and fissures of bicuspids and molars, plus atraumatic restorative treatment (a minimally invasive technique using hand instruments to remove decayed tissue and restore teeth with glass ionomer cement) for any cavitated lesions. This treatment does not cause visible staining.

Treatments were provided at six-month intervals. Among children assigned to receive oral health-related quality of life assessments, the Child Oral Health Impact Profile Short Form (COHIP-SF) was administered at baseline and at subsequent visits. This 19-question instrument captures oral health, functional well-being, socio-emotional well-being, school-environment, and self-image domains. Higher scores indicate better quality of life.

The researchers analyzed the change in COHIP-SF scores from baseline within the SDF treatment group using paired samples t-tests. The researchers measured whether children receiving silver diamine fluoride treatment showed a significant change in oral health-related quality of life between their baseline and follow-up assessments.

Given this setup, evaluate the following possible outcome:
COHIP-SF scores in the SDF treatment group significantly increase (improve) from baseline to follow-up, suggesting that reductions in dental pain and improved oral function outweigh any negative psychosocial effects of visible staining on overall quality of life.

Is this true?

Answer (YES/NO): NO